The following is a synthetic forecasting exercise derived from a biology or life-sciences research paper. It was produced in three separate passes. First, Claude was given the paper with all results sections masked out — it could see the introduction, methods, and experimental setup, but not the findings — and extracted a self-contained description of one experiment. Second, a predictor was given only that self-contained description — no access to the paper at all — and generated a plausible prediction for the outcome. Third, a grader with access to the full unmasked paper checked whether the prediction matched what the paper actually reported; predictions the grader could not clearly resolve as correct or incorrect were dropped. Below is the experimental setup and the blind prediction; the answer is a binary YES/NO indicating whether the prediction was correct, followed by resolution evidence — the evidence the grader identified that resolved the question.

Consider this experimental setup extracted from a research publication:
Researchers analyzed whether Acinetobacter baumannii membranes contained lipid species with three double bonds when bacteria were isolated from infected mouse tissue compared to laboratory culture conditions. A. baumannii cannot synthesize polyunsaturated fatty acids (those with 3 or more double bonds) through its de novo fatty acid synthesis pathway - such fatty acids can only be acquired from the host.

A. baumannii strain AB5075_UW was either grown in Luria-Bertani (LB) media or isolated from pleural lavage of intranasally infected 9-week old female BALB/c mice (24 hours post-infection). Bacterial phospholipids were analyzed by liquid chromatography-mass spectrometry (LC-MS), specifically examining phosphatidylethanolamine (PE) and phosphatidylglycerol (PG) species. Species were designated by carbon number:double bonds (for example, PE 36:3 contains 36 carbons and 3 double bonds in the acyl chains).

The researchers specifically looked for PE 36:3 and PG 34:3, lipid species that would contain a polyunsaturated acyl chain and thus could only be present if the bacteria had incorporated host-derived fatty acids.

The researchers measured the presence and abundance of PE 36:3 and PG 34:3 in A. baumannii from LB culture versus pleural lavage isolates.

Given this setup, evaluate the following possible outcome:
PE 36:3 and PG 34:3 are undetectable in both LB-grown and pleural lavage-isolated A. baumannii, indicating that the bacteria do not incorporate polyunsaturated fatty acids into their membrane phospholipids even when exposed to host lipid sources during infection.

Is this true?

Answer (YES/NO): NO